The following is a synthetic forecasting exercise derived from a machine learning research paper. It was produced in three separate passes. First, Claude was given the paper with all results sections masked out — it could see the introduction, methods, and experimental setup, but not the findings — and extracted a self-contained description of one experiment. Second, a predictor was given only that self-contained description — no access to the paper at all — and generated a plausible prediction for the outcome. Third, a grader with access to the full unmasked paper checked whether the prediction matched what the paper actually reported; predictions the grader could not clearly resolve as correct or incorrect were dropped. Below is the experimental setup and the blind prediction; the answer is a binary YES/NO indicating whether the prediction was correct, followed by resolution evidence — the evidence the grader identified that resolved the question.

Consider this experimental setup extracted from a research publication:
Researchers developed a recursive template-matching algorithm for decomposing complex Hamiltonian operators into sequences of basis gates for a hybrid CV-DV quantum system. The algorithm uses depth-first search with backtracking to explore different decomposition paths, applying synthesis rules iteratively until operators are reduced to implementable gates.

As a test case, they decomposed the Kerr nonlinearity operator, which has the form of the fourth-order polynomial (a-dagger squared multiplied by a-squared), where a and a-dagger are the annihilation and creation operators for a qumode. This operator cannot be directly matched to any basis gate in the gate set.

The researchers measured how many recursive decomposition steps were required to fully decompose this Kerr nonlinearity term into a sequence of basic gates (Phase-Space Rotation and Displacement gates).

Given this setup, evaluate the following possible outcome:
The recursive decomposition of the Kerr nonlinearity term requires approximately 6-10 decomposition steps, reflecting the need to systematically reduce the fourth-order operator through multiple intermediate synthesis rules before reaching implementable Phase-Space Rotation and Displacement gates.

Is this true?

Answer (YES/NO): NO